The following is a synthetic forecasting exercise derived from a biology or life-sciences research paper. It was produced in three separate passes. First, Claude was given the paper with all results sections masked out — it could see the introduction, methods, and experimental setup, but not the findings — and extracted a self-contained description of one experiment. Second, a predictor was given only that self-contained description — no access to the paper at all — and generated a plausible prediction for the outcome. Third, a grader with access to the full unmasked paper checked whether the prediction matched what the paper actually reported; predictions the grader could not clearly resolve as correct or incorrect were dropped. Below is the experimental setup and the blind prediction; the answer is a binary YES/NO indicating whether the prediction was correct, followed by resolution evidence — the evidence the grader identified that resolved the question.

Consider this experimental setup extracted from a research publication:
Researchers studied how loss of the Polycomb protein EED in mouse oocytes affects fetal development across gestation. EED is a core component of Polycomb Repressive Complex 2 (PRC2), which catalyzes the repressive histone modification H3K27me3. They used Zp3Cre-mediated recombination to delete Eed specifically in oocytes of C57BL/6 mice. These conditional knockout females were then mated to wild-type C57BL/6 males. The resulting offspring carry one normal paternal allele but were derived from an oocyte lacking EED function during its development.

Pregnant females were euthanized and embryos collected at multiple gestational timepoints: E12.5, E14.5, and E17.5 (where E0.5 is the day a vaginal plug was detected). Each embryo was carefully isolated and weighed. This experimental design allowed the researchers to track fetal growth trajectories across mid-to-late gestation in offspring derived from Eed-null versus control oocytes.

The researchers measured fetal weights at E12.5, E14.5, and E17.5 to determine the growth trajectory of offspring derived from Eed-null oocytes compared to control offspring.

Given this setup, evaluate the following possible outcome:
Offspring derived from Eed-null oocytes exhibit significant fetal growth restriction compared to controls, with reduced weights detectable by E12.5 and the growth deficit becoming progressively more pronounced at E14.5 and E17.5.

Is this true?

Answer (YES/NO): NO